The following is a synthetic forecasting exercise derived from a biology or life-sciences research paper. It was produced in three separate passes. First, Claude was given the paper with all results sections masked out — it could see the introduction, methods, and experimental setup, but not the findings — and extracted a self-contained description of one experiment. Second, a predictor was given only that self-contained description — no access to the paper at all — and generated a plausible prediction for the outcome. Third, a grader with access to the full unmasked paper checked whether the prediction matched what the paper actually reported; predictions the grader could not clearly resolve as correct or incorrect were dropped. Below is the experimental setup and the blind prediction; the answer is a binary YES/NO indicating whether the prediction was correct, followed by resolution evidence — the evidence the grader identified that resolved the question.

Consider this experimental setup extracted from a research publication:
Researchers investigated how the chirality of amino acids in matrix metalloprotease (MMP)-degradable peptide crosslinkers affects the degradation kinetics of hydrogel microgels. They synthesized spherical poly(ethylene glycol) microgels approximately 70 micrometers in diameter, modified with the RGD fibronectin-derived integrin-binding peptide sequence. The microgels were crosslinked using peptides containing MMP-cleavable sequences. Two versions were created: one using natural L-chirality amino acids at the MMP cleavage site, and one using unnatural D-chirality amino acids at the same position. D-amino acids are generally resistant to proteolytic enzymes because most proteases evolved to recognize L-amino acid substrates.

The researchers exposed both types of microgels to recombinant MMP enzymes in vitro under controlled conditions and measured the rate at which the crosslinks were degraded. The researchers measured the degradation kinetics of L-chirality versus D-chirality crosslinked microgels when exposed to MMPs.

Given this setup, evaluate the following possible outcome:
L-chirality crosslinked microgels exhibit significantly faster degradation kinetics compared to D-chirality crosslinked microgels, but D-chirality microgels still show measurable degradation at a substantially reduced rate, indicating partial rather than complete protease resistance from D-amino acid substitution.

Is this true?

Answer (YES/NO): YES